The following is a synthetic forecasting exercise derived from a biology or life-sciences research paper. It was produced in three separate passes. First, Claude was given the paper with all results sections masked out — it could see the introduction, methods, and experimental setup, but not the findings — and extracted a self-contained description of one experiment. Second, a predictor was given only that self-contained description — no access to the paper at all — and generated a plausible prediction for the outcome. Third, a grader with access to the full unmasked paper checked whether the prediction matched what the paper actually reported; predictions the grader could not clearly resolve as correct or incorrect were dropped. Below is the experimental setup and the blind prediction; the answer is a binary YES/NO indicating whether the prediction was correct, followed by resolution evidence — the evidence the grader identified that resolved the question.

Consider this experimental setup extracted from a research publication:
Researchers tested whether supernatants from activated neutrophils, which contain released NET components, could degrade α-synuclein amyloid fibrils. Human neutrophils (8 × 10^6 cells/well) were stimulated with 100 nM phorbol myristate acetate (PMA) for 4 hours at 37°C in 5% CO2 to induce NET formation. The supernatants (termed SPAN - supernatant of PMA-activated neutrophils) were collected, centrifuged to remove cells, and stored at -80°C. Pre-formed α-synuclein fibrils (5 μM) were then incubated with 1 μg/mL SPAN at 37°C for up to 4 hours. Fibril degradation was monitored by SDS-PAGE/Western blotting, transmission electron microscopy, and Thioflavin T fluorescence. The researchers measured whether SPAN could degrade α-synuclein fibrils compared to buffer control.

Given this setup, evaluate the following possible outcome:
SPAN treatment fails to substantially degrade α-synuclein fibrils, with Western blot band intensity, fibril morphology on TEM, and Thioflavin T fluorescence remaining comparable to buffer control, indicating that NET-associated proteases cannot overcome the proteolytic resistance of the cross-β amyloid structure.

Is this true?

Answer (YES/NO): NO